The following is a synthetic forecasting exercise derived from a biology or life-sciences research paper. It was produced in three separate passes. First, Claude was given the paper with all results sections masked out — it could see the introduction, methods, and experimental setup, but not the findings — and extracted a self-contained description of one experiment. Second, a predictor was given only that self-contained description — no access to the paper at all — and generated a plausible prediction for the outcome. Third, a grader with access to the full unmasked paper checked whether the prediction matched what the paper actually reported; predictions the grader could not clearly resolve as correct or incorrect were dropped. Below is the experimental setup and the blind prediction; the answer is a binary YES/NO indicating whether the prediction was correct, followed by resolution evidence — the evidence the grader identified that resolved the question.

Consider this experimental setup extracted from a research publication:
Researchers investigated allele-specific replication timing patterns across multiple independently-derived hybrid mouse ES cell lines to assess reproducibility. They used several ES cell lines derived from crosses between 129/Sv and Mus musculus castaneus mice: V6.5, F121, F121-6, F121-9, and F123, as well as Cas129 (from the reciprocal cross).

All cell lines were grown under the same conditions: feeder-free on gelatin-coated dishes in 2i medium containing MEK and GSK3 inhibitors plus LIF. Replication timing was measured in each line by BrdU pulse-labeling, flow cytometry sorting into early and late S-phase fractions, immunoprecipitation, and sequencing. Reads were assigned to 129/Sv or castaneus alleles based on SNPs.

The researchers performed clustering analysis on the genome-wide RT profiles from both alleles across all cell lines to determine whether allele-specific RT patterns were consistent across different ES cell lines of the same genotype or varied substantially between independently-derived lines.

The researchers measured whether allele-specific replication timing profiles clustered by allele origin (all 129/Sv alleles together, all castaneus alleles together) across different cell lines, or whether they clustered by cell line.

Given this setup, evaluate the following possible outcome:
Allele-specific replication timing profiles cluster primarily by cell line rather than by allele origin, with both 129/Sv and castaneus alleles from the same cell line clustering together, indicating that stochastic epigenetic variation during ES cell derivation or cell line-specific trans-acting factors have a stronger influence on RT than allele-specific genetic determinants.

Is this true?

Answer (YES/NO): NO